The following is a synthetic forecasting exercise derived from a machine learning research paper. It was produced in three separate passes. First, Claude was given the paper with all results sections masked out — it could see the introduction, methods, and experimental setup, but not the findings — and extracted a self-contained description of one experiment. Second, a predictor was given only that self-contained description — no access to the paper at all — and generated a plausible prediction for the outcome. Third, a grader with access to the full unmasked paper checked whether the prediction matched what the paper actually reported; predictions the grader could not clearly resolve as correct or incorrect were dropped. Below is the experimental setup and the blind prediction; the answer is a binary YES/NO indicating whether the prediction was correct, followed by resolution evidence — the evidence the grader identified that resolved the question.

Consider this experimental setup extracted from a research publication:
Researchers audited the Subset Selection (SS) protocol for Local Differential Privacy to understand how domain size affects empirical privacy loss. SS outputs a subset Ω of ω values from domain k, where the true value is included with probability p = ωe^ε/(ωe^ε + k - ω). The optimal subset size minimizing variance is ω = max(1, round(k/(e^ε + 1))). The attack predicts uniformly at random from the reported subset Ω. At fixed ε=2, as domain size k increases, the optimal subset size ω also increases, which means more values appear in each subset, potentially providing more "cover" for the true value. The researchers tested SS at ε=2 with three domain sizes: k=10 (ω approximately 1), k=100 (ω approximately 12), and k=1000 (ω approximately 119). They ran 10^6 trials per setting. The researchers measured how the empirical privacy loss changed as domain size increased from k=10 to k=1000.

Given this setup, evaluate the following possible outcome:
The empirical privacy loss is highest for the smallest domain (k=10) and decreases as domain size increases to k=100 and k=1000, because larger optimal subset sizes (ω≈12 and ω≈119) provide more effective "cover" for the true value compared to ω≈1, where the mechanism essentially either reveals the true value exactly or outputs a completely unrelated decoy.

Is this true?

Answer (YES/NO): YES